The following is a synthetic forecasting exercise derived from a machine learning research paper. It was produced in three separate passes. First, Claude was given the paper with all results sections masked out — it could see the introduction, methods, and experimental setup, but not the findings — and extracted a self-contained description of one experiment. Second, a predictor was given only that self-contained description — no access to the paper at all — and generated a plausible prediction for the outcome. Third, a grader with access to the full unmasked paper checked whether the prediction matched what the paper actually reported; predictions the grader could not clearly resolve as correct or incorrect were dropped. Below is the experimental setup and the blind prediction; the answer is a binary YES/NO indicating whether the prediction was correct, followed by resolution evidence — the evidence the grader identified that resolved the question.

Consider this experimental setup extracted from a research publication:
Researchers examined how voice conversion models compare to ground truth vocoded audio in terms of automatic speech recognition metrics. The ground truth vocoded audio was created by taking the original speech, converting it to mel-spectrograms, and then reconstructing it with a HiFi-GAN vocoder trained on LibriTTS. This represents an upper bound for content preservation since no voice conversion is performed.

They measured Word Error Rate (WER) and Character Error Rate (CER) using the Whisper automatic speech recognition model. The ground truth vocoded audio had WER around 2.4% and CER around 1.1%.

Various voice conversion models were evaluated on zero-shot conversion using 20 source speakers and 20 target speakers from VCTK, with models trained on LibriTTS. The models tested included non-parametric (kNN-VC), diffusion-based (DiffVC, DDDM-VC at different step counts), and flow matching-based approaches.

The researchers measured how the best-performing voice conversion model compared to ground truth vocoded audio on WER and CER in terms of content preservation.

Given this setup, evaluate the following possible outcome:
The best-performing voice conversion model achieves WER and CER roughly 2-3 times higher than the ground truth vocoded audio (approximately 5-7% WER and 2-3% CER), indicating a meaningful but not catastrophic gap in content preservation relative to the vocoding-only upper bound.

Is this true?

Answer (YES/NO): YES